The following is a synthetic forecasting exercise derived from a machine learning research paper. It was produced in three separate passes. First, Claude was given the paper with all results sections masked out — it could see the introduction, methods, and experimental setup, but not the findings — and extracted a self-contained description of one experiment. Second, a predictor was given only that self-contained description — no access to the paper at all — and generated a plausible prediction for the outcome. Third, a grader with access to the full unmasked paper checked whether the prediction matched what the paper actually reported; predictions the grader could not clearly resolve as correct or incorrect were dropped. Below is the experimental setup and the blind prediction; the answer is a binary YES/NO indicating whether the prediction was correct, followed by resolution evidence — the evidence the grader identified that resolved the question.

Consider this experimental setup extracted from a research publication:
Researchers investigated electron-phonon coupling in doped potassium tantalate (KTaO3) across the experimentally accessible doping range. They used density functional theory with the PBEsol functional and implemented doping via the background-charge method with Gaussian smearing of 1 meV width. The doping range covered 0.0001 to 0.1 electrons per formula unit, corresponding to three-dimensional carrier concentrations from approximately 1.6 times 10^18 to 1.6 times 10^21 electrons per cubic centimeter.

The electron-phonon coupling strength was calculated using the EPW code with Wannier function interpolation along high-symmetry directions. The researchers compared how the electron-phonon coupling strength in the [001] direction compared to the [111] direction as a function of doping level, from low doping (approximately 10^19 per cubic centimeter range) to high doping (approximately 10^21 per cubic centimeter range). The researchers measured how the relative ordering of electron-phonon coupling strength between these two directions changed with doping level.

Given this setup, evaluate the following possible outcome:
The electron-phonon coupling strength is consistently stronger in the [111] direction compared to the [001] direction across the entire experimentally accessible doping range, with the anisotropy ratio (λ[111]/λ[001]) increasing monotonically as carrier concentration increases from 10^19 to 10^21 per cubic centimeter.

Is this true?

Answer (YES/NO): NO